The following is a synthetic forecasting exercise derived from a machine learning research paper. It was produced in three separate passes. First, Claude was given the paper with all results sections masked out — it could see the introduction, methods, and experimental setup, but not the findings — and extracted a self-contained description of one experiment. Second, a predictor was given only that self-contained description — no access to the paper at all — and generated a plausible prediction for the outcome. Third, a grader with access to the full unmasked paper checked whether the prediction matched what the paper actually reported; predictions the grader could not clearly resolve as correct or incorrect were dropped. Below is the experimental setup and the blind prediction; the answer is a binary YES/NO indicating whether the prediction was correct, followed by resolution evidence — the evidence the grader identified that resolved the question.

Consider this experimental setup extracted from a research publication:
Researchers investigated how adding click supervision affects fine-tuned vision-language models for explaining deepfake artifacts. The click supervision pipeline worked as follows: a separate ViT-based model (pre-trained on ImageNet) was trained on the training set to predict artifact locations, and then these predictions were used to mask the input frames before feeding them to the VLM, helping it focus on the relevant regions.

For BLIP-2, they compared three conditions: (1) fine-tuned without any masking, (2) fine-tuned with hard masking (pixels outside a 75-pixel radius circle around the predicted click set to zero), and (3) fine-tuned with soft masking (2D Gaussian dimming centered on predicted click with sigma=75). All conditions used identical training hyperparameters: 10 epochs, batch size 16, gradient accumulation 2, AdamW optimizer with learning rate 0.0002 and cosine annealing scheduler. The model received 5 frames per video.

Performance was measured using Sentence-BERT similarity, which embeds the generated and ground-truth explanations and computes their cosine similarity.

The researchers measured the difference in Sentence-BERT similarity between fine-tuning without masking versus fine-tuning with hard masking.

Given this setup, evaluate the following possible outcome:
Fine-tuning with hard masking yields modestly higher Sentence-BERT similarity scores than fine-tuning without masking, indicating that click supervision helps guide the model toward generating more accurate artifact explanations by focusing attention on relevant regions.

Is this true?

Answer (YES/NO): YES